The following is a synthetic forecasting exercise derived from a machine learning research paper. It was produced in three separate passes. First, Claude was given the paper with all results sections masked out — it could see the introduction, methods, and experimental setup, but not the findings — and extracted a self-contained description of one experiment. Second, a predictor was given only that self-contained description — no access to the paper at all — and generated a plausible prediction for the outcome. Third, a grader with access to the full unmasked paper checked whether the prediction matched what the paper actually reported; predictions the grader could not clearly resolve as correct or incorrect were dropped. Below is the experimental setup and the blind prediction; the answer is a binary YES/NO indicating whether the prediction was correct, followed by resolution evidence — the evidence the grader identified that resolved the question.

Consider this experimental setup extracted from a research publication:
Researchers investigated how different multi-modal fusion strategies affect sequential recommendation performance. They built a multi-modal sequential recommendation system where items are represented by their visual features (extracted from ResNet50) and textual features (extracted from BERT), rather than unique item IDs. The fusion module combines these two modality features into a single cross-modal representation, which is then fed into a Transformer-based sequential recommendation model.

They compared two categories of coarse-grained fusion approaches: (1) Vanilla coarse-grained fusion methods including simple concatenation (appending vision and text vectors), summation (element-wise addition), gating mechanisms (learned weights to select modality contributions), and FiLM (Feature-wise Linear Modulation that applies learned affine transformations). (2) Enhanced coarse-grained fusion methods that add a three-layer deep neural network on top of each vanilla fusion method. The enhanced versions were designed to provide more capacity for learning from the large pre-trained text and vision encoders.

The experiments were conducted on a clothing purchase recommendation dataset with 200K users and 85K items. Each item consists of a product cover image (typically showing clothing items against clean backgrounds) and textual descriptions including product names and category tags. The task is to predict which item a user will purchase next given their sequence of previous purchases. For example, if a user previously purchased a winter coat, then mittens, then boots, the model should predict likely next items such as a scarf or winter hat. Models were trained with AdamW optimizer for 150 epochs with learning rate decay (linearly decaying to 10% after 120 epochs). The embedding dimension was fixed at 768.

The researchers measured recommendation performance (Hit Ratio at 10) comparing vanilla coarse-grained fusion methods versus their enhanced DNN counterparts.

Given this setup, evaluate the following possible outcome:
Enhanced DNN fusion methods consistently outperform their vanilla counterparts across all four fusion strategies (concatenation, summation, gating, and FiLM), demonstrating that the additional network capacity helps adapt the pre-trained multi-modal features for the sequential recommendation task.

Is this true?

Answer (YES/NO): NO